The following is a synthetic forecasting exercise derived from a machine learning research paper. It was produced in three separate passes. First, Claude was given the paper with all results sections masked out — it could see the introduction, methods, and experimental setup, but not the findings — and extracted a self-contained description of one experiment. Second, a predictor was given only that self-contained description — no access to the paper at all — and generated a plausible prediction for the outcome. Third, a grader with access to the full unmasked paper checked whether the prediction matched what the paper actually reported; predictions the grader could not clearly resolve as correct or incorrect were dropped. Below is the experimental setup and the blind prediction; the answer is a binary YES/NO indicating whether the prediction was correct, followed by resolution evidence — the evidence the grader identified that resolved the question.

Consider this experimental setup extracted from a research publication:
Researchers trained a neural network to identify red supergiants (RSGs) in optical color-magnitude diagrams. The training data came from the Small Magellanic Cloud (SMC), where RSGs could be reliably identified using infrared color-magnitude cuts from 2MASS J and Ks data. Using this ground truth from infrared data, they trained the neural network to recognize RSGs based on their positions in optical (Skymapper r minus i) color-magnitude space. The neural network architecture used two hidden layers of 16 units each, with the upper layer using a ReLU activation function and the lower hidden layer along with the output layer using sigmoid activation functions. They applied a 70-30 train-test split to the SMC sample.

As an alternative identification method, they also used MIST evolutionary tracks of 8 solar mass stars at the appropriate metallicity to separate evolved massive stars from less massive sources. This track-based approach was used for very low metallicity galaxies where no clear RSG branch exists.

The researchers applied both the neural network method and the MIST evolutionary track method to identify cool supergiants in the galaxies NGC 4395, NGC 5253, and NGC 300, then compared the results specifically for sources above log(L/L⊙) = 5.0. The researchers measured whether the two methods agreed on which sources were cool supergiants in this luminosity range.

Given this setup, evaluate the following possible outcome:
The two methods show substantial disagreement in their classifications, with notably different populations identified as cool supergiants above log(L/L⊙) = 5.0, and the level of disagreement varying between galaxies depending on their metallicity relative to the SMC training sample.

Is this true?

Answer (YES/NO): NO